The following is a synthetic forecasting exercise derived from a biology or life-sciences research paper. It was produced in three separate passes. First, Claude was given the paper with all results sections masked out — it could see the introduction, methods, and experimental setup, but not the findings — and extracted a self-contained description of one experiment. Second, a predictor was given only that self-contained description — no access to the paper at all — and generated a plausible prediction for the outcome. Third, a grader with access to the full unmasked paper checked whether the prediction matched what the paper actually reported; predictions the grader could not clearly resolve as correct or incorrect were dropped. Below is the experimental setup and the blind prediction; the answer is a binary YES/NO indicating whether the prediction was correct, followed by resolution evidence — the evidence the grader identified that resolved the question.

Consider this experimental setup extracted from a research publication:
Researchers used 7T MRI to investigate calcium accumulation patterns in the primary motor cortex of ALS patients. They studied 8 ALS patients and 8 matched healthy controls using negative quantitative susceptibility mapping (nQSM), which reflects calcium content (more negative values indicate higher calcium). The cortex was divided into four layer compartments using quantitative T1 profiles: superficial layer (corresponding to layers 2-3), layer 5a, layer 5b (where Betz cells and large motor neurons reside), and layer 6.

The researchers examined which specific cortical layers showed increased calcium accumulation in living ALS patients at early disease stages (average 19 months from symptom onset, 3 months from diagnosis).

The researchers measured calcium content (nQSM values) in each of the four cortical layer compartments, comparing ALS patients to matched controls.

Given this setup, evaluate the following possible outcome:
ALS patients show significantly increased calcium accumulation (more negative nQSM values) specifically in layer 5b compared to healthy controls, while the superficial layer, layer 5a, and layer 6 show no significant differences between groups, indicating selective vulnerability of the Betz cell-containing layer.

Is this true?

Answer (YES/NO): NO